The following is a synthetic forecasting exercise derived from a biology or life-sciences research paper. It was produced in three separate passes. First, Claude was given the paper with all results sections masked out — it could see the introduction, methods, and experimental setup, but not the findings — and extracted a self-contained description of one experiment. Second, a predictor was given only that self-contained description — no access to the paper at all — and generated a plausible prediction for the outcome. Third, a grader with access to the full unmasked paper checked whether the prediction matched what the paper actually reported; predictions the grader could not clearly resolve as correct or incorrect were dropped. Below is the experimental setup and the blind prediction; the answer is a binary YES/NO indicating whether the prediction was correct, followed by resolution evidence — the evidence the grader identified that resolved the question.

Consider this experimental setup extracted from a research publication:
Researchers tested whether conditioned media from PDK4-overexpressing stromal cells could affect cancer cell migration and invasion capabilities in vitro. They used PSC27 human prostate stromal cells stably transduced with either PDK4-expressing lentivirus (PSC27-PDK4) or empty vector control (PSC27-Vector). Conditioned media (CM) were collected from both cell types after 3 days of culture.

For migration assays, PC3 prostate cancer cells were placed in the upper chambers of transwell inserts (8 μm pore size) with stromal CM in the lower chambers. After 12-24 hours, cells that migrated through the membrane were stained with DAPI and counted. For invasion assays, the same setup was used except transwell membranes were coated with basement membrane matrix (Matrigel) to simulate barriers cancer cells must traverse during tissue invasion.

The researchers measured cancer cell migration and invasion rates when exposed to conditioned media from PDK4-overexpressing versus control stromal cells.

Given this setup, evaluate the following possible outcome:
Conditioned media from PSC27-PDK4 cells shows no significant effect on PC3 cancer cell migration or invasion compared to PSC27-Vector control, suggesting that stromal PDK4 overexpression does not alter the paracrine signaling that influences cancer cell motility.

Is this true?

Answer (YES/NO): NO